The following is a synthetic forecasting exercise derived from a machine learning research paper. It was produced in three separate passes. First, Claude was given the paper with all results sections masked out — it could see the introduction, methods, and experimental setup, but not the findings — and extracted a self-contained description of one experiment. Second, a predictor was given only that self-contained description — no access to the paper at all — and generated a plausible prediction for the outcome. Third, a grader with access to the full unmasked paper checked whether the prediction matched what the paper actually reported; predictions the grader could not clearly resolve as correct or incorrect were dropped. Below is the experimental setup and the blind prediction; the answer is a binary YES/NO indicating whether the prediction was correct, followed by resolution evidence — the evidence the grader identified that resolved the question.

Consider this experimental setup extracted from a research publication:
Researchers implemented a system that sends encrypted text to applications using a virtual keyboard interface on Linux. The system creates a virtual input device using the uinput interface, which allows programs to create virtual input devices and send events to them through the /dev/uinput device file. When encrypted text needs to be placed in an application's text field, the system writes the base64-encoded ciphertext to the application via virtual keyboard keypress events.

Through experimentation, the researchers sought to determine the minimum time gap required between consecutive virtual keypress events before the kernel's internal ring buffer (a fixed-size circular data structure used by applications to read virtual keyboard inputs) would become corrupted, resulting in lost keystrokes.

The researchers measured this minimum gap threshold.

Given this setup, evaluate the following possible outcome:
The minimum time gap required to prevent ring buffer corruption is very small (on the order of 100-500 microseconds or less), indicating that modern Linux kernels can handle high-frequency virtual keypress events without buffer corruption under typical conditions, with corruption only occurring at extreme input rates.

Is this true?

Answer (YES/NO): NO